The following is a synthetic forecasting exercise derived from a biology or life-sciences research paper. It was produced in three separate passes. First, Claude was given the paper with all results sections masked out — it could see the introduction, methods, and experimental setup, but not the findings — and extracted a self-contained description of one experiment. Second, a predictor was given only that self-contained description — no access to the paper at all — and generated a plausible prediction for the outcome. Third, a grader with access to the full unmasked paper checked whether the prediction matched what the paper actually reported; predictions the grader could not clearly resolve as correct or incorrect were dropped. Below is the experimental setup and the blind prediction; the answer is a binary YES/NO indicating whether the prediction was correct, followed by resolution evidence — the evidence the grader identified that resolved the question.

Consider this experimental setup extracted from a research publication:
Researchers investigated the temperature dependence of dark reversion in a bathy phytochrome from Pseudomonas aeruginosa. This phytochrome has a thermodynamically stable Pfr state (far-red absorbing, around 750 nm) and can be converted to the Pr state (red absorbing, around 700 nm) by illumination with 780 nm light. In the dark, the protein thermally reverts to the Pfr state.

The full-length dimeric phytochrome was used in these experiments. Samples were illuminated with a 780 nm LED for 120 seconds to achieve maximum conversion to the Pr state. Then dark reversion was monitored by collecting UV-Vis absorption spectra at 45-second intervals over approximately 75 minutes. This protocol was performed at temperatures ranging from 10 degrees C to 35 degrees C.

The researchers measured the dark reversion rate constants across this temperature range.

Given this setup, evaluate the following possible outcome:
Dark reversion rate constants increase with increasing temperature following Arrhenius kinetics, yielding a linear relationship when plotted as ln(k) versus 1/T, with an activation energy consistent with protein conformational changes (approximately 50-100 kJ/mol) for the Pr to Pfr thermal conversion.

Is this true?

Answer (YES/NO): NO